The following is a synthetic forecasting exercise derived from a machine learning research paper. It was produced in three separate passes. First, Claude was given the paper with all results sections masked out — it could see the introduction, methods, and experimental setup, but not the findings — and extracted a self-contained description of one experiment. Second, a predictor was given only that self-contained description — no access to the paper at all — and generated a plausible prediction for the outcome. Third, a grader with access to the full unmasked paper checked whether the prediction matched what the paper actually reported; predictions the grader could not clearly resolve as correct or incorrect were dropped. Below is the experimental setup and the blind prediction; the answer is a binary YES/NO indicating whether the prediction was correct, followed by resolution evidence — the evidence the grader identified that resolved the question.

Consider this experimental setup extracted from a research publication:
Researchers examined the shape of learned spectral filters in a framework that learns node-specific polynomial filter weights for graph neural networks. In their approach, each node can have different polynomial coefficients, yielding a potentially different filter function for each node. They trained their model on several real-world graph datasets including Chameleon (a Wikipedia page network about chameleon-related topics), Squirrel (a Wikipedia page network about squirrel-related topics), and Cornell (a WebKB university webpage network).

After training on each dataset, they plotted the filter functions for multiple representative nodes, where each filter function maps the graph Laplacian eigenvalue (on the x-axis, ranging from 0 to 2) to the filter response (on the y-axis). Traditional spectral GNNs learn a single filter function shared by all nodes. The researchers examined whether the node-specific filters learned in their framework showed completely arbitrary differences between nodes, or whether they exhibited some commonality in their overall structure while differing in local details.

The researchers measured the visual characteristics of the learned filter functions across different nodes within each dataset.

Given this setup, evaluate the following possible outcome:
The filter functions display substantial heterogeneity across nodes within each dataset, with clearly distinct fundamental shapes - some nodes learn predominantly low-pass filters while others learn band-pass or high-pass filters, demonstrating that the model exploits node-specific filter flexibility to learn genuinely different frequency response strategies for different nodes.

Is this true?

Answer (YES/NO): NO